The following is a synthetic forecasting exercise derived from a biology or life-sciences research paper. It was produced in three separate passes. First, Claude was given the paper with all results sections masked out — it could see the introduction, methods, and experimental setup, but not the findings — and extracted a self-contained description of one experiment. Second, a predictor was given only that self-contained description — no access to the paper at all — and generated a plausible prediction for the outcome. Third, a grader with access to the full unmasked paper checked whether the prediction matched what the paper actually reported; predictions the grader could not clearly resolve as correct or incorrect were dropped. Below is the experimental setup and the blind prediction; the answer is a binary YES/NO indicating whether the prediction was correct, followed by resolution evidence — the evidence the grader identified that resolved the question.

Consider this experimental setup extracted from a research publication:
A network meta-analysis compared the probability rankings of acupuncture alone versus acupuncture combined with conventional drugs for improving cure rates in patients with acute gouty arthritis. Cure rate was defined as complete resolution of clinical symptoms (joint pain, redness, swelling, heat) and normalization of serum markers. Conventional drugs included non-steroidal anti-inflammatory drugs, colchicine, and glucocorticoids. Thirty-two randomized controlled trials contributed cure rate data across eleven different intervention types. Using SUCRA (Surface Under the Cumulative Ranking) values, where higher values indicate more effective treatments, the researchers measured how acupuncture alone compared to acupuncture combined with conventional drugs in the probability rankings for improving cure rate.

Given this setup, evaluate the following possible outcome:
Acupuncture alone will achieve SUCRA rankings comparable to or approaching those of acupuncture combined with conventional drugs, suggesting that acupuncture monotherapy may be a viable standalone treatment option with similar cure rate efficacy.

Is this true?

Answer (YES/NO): NO